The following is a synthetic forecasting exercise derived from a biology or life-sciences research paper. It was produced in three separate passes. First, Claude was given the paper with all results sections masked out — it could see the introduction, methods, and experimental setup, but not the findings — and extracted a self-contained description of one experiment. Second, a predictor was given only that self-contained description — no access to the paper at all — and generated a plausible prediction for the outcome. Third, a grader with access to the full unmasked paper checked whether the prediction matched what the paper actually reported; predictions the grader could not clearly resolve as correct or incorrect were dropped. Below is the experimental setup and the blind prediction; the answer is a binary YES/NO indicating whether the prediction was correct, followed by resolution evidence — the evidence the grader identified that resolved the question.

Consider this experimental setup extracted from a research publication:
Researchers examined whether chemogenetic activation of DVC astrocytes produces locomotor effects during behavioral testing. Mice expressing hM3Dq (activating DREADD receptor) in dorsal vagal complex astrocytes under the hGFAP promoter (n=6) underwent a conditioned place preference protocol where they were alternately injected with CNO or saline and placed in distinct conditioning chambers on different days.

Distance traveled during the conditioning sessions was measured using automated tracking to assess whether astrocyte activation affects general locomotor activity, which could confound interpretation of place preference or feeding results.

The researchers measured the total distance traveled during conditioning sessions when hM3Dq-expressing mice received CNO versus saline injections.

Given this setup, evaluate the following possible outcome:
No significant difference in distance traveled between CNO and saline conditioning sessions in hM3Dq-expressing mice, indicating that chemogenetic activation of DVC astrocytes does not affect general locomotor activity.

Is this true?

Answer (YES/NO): YES